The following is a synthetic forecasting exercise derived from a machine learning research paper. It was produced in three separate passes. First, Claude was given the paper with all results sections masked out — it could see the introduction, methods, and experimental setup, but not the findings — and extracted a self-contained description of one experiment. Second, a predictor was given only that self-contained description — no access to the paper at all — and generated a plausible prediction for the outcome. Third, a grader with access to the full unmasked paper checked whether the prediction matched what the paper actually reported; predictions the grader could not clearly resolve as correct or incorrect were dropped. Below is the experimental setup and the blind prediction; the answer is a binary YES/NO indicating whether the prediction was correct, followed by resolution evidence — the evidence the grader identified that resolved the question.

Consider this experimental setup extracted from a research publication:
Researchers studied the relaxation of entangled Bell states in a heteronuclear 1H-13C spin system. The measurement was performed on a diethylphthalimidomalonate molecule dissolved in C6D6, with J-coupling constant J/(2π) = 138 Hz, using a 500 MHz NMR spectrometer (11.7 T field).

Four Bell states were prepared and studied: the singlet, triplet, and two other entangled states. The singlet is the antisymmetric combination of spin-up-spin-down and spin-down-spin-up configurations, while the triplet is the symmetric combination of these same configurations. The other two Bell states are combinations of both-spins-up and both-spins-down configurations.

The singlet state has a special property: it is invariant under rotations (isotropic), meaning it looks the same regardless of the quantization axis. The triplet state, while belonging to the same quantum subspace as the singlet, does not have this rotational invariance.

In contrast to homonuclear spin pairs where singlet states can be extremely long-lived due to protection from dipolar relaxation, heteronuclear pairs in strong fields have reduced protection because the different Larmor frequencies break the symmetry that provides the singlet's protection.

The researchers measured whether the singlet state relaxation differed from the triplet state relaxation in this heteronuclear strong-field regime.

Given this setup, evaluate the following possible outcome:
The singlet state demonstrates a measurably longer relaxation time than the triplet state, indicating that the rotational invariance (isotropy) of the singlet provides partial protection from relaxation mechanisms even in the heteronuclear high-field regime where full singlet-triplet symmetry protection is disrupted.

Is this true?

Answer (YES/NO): NO